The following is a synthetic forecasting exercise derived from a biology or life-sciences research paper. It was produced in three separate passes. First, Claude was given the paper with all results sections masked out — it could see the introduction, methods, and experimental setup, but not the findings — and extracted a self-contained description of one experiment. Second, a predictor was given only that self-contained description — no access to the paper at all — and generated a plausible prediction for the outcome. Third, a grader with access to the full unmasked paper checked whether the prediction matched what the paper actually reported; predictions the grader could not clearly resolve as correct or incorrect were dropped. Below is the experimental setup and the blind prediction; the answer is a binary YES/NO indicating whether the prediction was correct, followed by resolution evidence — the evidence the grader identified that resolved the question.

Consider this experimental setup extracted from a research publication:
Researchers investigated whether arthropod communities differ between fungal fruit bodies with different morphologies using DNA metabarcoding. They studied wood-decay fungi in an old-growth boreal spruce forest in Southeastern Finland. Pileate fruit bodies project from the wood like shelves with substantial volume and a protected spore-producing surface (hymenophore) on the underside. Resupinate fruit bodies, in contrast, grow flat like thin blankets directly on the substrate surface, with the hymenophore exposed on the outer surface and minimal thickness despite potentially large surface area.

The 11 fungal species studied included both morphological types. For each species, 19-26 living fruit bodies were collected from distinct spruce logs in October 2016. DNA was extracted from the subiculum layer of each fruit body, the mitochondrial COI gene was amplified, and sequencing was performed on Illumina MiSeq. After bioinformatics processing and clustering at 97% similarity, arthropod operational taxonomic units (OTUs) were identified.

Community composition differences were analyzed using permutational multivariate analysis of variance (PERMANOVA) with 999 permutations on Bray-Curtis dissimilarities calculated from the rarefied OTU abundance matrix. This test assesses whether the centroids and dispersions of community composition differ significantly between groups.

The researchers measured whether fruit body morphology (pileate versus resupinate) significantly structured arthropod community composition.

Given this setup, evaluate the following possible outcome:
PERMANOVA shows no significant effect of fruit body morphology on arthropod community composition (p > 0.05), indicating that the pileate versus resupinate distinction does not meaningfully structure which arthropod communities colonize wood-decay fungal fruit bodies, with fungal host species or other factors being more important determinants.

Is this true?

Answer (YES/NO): NO